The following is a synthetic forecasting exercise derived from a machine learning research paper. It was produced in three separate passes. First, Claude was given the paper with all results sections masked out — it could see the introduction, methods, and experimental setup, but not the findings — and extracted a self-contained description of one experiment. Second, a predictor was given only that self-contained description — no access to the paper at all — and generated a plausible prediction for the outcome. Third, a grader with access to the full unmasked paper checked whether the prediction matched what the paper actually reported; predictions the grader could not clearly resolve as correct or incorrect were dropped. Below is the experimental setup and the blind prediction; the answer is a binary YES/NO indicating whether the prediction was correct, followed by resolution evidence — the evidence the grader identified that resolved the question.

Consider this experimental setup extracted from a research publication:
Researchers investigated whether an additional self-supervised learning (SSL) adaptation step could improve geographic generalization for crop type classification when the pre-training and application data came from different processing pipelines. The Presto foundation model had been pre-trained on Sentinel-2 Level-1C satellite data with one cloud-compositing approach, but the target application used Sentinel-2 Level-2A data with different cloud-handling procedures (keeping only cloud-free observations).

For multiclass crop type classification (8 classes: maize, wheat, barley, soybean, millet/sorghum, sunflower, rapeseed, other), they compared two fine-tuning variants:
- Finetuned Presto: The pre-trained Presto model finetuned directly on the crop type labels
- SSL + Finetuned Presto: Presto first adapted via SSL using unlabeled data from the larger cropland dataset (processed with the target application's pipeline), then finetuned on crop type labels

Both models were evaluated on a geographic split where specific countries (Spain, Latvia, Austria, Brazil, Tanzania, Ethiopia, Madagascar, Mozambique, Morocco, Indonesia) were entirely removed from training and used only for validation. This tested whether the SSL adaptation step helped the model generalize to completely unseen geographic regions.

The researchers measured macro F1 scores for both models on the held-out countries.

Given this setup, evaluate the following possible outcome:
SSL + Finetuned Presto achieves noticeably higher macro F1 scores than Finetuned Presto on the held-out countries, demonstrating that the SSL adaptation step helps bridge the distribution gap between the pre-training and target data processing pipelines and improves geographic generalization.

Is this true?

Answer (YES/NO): NO